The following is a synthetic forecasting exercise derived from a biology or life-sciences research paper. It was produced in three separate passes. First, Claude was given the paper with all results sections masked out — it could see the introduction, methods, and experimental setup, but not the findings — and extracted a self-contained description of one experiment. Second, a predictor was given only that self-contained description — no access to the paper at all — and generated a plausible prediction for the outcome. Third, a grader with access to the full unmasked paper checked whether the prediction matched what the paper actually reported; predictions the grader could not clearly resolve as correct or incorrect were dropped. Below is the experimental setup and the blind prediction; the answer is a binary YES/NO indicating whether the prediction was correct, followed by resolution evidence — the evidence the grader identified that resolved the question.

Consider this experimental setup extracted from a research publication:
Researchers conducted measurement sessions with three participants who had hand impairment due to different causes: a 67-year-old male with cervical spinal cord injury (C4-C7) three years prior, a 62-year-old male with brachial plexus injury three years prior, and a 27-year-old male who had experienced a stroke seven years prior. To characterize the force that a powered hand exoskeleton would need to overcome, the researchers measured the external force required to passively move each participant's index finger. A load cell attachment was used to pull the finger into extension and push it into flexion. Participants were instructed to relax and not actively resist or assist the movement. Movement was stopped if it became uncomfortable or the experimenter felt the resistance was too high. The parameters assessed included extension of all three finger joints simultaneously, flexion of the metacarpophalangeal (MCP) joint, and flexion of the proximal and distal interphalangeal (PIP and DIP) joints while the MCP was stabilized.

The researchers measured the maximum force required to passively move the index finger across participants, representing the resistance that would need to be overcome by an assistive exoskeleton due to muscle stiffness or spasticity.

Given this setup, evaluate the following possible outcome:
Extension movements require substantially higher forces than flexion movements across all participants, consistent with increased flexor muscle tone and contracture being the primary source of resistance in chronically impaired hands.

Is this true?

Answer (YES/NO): NO